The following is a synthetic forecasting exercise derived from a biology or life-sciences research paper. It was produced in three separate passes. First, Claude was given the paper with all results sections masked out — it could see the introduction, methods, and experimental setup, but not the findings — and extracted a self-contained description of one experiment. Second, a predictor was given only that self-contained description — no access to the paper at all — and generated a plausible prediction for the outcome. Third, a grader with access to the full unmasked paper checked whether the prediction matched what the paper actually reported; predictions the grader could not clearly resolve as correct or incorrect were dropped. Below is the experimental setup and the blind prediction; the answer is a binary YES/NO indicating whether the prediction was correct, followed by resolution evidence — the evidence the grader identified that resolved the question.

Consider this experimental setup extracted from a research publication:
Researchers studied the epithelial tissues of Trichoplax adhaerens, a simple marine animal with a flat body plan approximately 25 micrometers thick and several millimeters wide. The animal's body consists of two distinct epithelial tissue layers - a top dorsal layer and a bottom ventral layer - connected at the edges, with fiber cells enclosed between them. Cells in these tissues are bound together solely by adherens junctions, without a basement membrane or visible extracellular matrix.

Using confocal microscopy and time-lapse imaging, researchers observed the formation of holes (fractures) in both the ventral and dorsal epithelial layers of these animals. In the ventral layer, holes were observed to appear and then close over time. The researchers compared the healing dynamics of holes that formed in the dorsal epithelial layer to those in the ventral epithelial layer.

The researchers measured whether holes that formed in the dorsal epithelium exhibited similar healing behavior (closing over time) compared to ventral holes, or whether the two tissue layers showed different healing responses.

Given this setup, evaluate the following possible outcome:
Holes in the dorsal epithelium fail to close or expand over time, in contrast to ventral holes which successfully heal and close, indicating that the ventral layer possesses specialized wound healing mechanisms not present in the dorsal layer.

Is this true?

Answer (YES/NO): YES